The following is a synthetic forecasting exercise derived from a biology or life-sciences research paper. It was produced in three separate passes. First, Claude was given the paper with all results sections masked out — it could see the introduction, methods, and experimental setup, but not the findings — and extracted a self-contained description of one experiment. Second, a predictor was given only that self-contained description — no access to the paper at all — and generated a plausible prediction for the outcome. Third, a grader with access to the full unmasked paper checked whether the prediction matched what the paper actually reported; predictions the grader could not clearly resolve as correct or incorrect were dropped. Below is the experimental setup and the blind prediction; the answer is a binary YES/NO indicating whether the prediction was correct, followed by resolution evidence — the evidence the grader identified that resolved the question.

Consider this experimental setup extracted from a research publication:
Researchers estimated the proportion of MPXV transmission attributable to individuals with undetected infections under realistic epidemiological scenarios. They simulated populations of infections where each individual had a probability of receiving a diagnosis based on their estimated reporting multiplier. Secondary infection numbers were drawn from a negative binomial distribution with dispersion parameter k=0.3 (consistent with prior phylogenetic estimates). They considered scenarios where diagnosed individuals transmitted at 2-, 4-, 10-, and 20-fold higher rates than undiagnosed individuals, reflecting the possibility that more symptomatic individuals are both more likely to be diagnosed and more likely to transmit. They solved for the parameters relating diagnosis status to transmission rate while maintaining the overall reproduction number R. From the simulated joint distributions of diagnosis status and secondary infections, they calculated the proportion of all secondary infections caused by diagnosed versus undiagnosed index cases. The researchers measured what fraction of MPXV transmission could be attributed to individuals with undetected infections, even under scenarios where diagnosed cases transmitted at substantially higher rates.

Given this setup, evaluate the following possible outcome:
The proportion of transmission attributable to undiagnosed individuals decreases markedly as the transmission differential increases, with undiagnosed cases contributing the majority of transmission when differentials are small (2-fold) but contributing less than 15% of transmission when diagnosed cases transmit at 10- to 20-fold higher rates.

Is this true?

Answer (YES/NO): NO